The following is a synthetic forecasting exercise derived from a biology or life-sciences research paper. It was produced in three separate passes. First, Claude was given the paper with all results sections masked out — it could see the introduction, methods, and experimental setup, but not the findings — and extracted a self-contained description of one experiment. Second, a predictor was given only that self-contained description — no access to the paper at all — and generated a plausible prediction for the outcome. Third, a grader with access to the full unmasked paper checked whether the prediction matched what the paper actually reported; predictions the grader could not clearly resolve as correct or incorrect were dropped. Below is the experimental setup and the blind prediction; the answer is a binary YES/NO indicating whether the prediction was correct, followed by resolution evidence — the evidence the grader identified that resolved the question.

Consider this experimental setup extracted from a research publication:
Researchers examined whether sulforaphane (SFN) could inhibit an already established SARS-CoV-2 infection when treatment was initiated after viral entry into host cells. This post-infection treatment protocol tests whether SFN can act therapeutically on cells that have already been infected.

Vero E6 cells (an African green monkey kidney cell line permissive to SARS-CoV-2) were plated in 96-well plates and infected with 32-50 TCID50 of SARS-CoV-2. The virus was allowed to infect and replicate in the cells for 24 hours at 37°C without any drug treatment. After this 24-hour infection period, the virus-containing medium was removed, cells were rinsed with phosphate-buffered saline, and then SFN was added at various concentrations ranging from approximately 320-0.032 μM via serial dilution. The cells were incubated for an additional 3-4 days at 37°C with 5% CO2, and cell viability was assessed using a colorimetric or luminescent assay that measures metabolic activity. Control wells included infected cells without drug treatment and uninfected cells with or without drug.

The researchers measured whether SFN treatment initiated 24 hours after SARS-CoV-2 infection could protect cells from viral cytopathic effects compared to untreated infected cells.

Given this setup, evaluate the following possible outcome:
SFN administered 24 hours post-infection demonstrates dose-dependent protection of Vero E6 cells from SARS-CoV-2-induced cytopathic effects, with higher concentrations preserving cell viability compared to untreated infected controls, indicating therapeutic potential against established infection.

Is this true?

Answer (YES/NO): YES